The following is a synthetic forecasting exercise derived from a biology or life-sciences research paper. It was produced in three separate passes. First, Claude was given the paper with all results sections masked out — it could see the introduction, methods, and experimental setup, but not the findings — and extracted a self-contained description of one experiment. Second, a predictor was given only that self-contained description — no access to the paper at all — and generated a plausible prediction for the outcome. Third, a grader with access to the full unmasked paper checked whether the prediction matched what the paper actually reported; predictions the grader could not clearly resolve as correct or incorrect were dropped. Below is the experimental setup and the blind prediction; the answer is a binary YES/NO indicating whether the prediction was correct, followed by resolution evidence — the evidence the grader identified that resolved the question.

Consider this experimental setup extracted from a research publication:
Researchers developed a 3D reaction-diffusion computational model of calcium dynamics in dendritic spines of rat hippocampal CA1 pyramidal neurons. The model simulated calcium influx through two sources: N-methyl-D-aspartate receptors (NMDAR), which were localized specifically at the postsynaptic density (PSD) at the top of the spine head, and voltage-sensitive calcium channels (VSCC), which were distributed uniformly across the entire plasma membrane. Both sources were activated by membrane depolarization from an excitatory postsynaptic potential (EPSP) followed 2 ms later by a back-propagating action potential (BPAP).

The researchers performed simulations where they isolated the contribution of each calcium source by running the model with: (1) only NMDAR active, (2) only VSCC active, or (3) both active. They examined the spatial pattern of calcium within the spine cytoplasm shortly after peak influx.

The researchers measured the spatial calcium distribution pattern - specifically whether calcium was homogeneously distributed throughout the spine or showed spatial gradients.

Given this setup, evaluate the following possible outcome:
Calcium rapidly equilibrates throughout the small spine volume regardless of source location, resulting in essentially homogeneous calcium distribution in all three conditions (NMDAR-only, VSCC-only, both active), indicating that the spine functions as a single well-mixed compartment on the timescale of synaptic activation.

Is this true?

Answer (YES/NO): NO